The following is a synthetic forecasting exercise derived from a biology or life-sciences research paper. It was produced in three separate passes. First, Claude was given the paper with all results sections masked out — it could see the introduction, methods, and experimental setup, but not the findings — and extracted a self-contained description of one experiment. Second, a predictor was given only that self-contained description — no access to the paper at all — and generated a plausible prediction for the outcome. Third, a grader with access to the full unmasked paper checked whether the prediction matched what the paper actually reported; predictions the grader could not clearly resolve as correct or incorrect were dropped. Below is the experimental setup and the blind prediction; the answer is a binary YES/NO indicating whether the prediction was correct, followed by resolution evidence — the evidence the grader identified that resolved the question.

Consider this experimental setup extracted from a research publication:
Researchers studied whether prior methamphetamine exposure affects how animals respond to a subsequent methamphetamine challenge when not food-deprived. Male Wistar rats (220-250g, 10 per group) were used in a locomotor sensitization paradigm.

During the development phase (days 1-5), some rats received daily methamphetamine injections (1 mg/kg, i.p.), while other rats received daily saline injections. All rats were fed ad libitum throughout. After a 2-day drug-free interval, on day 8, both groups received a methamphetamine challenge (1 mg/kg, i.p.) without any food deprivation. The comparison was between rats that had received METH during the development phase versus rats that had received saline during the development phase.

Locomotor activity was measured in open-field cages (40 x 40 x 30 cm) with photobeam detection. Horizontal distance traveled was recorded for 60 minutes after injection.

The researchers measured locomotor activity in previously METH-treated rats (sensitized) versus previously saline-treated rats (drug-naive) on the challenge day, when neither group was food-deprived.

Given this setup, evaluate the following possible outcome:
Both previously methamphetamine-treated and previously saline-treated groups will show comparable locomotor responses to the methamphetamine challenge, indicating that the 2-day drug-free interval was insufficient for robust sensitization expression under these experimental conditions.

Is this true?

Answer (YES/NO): NO